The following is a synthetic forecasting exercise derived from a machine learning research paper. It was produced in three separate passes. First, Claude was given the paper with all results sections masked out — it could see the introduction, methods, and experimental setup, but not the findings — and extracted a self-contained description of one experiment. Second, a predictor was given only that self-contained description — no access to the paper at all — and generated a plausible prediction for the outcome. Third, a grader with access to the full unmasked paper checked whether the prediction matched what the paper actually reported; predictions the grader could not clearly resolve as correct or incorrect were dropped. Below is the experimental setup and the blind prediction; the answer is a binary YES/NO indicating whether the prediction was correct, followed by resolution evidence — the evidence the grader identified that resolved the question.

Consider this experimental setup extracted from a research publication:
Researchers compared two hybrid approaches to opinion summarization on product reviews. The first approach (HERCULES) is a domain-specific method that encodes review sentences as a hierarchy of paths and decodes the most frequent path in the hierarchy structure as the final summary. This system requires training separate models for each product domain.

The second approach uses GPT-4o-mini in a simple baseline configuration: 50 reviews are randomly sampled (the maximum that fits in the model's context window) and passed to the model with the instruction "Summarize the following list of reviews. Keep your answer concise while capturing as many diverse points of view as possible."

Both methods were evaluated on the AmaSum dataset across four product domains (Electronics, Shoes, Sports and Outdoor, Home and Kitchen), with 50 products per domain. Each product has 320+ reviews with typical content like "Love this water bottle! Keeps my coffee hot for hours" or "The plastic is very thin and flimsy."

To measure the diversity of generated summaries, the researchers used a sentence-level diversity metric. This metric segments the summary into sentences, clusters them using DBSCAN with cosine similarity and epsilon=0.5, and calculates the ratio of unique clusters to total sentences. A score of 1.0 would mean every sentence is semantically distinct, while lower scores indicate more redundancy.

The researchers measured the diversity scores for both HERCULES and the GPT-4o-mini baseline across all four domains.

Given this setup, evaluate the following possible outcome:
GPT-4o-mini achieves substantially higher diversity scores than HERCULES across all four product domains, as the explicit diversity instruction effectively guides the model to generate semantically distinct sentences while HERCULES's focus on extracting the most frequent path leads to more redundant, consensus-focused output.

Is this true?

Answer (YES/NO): NO